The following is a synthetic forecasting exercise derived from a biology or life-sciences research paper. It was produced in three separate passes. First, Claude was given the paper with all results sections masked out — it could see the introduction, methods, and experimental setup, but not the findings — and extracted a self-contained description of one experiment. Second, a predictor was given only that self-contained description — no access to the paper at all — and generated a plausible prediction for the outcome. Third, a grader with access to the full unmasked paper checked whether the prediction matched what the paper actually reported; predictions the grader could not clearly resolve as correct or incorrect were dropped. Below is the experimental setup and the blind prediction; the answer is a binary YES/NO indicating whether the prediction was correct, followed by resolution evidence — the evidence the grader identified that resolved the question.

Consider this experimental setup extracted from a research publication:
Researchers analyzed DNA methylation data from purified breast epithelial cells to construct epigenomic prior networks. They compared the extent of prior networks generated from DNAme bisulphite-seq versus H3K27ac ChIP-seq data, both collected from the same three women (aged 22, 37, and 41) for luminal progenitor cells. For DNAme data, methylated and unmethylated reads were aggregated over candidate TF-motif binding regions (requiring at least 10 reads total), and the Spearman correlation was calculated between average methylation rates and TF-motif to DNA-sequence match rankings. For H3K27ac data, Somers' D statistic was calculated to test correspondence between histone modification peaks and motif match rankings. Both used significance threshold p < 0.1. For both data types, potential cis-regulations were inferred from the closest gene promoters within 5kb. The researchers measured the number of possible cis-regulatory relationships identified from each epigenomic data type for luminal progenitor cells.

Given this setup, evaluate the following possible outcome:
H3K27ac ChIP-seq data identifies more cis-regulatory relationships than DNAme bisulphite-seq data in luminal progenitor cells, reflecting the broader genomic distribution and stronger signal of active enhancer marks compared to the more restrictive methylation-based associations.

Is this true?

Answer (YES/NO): NO